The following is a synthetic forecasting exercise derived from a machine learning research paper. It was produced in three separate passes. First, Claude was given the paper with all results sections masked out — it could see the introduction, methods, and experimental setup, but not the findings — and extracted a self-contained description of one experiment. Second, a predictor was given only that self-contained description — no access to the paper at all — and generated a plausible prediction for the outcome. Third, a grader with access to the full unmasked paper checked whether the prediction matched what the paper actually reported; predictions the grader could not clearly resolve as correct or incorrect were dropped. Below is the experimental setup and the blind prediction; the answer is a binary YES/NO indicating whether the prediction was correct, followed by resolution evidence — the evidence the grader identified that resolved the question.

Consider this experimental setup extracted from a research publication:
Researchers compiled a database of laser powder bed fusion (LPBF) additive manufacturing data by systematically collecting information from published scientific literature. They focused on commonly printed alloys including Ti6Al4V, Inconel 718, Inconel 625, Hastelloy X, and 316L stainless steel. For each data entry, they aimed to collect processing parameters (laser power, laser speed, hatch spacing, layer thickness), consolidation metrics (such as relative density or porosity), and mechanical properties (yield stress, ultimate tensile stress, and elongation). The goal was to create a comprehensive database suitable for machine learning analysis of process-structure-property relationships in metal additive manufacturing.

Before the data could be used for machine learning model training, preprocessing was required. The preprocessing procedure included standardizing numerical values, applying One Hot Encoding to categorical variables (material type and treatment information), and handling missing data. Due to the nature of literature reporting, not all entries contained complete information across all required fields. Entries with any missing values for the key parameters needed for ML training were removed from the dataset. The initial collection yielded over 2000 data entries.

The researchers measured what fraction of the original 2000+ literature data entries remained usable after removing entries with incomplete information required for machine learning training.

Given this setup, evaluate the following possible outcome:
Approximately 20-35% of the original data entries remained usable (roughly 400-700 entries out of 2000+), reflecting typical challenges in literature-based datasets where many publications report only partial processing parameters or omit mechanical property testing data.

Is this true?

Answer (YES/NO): NO